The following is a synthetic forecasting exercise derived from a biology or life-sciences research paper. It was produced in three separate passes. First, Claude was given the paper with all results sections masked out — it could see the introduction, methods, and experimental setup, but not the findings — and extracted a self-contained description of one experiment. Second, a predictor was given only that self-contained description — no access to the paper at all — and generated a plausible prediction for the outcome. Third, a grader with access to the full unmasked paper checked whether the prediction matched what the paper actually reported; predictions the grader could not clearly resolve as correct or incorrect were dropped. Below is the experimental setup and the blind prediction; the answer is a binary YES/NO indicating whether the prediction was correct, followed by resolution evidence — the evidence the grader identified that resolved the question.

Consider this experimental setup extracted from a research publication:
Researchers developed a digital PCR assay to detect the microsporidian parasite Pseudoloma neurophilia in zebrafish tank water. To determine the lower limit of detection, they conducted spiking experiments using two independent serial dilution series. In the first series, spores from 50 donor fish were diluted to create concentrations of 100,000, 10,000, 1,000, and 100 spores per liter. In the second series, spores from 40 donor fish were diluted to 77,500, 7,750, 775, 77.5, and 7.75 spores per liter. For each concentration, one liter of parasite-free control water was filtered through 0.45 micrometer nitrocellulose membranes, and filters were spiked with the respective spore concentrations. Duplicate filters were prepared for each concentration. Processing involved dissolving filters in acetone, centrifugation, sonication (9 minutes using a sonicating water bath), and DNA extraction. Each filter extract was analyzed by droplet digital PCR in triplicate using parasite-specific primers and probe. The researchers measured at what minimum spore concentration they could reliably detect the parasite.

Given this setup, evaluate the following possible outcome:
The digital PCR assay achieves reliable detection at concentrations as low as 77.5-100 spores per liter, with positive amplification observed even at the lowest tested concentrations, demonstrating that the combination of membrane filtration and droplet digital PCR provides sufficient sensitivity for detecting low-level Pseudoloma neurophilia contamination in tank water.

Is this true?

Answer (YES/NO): YES